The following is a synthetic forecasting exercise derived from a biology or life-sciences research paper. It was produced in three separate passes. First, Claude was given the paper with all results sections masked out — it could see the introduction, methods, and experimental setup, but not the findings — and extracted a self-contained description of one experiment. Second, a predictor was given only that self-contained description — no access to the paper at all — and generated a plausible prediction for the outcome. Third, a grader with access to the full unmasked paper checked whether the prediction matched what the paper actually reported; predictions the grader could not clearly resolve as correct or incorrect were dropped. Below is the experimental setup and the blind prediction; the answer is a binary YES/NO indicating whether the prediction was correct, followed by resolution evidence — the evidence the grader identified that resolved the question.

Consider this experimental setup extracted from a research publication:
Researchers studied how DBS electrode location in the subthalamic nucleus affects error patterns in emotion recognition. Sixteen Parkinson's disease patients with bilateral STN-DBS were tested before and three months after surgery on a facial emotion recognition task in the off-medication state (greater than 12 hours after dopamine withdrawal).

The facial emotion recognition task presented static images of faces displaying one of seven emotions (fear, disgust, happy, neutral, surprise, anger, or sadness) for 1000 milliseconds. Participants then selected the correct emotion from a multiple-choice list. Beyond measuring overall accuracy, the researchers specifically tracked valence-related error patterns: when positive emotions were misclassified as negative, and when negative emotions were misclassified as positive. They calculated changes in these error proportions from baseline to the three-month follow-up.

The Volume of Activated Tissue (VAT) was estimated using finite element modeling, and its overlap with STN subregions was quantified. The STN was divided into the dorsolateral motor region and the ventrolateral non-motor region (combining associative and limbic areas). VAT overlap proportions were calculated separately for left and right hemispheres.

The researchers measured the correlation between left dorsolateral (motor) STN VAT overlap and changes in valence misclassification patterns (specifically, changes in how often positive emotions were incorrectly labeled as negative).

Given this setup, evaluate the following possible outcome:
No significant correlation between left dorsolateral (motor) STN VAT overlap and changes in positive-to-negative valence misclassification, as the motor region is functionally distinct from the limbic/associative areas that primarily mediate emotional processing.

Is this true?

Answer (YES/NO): YES